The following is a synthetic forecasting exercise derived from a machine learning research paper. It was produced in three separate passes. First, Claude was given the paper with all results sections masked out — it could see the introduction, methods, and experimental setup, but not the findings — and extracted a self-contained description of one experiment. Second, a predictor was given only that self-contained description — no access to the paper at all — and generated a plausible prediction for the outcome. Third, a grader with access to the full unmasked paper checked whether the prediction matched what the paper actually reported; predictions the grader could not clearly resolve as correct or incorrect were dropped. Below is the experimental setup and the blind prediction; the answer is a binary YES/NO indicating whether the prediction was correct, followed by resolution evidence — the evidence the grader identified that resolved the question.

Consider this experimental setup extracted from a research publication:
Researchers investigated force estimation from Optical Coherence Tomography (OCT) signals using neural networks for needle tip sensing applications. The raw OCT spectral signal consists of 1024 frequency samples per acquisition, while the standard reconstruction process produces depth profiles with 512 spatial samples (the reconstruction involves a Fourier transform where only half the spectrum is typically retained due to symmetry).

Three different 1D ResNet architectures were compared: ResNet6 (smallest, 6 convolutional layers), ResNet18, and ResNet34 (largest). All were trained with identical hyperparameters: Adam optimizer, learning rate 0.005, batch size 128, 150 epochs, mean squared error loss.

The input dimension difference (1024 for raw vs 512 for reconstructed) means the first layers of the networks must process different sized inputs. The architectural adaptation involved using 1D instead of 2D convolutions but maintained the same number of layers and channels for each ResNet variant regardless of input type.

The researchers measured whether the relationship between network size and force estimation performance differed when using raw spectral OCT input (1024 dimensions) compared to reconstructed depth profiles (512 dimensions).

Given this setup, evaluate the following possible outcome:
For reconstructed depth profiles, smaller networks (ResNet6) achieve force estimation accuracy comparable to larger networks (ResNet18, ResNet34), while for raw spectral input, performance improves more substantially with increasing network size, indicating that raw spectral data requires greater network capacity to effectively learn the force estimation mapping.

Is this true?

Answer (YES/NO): NO